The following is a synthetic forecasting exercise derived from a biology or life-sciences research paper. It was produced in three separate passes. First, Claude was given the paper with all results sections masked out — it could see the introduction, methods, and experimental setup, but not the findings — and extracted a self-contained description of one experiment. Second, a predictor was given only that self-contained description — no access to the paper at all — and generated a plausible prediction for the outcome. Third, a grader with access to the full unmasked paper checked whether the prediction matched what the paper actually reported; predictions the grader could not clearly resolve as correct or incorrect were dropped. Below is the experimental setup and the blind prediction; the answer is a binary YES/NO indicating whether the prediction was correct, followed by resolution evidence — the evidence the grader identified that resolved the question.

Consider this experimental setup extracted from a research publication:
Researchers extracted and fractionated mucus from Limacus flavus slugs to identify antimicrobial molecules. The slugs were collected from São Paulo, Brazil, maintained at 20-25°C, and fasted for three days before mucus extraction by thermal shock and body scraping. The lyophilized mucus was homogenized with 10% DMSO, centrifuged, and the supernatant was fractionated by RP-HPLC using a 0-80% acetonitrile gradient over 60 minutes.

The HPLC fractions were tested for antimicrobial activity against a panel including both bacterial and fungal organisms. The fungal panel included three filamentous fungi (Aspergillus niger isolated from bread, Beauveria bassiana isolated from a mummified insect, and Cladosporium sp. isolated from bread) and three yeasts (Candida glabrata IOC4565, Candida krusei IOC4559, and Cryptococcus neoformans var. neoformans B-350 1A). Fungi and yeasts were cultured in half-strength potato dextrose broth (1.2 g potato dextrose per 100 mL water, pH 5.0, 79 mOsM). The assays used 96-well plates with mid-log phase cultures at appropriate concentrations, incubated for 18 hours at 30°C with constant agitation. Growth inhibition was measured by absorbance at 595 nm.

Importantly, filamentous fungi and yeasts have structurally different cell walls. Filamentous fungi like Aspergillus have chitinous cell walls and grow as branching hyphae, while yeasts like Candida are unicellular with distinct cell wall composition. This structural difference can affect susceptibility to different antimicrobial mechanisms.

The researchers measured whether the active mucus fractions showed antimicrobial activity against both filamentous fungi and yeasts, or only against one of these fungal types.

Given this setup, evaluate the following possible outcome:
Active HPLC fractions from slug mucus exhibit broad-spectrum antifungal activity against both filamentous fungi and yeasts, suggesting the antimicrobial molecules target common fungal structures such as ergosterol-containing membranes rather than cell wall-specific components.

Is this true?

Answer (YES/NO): NO